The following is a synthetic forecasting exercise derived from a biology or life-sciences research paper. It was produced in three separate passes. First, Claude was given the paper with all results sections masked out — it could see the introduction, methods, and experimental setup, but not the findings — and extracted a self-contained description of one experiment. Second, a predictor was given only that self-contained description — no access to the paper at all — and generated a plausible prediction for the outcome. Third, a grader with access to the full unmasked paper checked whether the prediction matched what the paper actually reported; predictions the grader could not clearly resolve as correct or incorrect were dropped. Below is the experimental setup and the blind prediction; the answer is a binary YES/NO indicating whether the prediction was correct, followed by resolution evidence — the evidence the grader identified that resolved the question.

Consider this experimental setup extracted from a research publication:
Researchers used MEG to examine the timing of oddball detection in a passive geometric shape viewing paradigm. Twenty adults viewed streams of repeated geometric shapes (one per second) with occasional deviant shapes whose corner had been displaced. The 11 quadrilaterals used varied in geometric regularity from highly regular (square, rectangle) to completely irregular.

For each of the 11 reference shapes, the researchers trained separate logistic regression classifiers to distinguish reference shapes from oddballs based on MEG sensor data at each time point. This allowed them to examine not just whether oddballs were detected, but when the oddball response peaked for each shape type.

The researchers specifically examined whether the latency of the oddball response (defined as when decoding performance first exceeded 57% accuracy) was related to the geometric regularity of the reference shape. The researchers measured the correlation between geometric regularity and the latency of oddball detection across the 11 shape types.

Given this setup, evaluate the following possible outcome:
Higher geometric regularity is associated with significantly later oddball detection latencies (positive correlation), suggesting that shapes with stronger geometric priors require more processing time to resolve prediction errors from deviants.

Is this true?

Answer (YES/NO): NO